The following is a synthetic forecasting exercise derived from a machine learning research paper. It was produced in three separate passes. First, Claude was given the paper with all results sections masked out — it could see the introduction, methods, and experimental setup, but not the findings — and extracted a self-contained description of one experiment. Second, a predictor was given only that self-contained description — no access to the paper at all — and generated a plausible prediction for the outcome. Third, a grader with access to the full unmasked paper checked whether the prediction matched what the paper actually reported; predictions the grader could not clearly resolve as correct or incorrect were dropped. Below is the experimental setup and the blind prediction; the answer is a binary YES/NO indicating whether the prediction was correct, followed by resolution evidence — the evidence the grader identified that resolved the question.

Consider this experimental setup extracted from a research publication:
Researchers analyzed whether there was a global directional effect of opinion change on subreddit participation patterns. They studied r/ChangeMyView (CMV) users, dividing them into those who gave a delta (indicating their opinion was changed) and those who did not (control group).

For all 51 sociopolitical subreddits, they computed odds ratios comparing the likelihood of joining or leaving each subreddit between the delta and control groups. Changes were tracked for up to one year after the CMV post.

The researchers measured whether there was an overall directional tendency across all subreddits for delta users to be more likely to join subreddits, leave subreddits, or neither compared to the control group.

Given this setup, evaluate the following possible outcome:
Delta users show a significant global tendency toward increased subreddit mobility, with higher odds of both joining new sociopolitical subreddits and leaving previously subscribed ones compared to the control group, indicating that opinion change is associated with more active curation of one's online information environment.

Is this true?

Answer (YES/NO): NO